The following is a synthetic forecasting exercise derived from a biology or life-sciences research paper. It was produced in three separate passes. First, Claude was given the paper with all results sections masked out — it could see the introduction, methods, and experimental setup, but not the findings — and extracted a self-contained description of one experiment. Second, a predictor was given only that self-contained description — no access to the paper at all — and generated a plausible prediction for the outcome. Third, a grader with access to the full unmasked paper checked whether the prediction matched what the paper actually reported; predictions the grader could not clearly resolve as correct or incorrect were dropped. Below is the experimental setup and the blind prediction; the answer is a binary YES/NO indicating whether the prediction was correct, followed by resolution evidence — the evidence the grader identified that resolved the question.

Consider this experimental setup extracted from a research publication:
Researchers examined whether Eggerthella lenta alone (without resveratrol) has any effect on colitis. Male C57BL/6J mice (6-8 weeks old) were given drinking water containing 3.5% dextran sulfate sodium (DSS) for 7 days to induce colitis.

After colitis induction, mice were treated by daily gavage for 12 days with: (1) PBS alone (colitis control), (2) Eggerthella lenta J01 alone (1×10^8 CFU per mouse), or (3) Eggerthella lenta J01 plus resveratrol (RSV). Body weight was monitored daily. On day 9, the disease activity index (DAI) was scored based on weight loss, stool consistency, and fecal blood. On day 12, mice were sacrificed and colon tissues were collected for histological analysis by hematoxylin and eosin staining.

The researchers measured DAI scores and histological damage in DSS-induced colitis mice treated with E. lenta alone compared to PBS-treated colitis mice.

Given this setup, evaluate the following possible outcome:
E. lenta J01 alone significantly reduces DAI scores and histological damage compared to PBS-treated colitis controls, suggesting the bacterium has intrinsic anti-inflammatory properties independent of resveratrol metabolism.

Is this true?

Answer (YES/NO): NO